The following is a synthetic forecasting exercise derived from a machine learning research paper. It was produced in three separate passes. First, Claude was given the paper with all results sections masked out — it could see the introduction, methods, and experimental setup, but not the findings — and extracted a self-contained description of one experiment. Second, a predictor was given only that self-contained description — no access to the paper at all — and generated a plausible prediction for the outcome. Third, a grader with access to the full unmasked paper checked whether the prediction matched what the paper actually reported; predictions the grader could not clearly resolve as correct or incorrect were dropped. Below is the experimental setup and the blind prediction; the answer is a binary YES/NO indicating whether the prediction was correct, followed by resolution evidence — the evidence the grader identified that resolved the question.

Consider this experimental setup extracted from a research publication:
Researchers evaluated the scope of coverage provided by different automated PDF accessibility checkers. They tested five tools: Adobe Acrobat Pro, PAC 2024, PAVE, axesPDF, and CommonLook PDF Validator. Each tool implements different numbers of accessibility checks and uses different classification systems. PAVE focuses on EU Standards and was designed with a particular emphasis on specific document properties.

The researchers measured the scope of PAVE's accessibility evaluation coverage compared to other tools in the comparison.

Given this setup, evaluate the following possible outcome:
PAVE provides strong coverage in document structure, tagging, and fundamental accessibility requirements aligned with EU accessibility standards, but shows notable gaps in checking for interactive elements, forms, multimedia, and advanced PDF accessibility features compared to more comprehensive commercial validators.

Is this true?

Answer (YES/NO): NO